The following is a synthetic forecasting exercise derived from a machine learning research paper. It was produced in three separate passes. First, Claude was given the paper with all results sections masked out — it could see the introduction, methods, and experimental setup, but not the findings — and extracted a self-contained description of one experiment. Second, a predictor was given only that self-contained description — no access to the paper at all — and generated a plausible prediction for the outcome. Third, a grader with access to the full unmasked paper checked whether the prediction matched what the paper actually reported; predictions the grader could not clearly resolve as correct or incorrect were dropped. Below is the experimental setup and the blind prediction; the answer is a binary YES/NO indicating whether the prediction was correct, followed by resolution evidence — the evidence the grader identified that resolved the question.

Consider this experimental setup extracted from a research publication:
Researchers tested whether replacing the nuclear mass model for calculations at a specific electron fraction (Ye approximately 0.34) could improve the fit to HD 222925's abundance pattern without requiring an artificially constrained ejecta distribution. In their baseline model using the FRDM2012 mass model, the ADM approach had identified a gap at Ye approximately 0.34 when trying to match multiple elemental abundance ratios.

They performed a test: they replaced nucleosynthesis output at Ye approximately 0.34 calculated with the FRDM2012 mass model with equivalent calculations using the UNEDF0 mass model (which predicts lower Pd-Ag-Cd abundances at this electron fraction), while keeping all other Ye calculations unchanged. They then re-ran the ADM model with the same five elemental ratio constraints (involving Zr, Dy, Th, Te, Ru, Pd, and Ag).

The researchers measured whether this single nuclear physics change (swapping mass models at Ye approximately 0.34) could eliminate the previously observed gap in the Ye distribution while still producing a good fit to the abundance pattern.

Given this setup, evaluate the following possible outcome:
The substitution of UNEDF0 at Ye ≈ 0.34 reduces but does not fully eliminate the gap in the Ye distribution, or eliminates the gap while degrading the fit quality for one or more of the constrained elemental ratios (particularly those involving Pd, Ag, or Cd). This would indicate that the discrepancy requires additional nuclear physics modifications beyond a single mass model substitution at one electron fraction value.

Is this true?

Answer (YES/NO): NO